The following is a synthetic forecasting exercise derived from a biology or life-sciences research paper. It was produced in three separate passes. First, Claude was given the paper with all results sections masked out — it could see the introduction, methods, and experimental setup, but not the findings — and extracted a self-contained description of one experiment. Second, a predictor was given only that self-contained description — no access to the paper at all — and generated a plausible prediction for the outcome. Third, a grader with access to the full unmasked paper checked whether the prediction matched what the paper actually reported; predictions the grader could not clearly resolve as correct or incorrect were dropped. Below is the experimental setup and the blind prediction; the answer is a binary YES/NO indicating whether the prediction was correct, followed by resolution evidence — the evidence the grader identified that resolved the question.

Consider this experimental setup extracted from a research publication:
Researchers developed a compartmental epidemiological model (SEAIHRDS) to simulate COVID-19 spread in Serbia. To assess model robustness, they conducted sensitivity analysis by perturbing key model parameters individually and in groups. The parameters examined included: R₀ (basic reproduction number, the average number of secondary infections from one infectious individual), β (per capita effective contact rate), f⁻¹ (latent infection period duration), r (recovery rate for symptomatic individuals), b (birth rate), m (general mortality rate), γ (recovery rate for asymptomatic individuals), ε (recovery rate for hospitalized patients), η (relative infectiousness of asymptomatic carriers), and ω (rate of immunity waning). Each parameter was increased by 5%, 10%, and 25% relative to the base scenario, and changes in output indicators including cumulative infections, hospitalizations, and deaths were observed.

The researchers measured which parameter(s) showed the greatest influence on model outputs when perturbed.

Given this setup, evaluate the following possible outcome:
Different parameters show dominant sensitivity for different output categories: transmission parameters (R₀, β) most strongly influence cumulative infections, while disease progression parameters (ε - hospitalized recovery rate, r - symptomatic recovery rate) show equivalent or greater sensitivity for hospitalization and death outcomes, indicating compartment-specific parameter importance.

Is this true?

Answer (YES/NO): NO